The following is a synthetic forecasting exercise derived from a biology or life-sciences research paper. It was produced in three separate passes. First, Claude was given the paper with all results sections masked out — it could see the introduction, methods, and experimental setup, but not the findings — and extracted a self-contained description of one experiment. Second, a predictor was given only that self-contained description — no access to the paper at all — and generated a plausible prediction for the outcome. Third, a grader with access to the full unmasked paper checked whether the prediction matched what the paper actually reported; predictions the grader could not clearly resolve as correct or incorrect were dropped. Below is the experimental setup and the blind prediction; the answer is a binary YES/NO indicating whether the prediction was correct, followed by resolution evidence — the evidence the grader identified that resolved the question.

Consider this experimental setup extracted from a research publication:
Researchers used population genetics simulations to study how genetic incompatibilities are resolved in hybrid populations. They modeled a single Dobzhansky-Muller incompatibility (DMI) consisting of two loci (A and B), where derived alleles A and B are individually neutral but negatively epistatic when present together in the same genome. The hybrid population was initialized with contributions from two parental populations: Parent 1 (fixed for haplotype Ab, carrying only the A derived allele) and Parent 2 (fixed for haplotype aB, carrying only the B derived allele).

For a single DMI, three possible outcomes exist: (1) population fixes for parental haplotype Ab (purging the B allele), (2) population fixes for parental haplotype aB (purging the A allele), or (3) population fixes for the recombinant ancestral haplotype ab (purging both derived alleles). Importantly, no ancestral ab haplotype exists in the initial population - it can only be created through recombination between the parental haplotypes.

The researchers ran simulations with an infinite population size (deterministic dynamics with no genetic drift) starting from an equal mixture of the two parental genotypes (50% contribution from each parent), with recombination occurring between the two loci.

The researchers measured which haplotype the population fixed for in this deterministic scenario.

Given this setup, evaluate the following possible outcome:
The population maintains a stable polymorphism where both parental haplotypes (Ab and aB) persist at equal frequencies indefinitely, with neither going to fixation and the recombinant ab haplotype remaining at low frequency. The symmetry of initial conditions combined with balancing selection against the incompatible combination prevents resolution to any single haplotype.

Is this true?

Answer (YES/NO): NO